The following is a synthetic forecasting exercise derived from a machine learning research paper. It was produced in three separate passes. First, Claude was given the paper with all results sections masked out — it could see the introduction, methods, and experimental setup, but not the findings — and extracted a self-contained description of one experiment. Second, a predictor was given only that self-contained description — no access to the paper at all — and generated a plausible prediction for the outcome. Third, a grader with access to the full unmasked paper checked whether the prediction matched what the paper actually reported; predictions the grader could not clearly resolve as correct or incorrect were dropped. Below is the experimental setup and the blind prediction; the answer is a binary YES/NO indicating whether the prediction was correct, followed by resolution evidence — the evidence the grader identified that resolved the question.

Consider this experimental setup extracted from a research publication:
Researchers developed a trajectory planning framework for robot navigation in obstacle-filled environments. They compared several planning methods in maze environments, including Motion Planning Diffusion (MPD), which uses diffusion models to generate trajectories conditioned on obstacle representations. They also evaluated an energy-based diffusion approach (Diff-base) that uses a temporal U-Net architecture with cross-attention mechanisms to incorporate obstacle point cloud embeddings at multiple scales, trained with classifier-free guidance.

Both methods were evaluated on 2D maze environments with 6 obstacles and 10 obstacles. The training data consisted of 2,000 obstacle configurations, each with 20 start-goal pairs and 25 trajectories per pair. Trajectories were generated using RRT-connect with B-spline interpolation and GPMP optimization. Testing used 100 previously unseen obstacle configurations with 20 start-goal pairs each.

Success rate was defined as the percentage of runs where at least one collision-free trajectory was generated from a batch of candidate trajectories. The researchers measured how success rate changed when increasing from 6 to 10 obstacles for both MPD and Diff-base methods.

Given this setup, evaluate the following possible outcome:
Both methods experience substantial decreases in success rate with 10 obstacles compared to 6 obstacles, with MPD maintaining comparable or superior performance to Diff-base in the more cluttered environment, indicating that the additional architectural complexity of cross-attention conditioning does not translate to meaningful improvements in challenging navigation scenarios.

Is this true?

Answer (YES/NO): NO